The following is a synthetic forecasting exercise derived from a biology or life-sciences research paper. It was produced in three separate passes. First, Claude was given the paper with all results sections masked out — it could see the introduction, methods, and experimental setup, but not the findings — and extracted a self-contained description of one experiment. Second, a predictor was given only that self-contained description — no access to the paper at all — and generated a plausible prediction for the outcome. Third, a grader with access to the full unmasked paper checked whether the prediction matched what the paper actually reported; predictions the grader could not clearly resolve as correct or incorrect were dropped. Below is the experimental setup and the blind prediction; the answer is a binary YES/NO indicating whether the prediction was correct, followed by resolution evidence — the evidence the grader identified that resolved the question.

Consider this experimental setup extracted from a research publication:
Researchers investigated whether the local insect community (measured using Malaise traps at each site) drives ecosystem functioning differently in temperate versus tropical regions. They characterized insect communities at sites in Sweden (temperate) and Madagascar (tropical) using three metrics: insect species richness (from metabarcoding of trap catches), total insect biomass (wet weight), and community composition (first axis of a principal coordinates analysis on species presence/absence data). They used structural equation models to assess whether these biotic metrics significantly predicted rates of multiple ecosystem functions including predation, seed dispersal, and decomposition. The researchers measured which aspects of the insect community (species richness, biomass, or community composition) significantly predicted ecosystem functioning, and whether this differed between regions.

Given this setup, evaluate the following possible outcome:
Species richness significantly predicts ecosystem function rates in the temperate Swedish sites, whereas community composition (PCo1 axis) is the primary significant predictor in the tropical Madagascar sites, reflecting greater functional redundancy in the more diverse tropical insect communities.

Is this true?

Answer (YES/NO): NO